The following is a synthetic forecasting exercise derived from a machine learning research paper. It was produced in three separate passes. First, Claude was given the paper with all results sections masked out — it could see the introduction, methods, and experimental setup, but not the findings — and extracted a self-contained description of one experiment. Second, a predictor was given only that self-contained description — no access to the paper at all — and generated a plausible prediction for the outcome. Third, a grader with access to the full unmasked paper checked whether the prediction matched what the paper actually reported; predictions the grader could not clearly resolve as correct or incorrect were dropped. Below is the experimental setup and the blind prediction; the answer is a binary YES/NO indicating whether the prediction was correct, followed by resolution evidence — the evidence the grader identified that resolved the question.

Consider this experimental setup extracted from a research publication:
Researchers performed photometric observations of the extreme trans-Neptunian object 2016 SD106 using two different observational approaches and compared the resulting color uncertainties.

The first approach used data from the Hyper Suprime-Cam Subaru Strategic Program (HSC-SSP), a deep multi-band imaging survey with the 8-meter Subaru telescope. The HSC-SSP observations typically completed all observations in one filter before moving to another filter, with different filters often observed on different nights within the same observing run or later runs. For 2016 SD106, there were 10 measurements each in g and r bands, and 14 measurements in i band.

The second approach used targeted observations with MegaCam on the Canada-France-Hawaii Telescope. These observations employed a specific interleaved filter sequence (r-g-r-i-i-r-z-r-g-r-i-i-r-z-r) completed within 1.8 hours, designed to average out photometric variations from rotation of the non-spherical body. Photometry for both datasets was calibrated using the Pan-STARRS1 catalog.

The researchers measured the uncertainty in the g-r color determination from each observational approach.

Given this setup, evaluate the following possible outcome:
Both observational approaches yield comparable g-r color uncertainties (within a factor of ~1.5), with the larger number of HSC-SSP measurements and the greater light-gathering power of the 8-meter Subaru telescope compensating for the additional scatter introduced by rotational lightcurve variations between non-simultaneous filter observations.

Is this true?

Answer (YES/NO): NO